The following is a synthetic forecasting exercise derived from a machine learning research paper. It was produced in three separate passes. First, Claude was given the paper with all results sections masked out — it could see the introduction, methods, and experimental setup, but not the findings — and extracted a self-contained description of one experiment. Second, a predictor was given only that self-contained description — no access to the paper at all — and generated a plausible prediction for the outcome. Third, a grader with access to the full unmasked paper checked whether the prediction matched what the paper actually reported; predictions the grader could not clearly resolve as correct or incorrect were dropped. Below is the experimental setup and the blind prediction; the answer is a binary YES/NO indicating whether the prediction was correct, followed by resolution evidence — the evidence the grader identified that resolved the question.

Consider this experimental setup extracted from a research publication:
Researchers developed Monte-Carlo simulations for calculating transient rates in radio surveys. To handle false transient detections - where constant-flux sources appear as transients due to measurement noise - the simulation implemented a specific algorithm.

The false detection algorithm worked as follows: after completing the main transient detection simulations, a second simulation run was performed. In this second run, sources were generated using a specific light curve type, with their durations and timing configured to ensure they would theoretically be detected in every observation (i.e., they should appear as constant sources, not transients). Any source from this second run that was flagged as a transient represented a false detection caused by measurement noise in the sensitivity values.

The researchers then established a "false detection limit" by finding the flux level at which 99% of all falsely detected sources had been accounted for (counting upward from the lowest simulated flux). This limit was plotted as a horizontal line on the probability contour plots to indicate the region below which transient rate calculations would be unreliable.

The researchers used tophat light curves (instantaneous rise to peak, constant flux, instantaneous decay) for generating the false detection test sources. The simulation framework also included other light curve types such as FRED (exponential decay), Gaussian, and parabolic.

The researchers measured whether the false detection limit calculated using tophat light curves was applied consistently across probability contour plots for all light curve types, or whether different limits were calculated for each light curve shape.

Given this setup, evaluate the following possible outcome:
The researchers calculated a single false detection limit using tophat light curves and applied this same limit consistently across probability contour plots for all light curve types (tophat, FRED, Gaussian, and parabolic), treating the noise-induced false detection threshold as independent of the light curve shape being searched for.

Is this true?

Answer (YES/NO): YES